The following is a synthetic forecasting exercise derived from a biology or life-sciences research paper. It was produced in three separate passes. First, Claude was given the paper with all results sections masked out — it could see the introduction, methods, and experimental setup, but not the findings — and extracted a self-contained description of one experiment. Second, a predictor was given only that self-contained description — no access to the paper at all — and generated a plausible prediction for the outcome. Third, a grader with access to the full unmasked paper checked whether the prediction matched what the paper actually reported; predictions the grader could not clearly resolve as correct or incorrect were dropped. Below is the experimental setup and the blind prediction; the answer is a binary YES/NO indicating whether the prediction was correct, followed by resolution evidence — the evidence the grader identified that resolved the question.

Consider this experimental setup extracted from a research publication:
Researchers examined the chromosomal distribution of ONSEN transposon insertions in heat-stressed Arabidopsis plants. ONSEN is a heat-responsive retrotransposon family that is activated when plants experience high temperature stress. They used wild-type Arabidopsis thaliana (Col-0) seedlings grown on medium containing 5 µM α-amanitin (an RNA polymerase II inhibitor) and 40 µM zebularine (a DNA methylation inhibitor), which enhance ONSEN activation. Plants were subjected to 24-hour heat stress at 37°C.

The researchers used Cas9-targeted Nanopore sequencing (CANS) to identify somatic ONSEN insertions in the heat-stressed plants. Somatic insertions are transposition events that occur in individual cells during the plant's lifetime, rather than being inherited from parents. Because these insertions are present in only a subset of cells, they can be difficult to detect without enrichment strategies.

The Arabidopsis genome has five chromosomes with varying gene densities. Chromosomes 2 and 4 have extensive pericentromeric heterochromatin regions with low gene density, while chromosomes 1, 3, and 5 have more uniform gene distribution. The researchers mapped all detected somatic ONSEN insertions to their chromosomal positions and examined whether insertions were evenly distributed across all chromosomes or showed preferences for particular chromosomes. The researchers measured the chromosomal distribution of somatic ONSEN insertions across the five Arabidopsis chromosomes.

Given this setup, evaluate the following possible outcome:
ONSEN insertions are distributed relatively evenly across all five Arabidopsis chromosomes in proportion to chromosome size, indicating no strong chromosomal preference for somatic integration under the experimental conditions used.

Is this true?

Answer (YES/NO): NO